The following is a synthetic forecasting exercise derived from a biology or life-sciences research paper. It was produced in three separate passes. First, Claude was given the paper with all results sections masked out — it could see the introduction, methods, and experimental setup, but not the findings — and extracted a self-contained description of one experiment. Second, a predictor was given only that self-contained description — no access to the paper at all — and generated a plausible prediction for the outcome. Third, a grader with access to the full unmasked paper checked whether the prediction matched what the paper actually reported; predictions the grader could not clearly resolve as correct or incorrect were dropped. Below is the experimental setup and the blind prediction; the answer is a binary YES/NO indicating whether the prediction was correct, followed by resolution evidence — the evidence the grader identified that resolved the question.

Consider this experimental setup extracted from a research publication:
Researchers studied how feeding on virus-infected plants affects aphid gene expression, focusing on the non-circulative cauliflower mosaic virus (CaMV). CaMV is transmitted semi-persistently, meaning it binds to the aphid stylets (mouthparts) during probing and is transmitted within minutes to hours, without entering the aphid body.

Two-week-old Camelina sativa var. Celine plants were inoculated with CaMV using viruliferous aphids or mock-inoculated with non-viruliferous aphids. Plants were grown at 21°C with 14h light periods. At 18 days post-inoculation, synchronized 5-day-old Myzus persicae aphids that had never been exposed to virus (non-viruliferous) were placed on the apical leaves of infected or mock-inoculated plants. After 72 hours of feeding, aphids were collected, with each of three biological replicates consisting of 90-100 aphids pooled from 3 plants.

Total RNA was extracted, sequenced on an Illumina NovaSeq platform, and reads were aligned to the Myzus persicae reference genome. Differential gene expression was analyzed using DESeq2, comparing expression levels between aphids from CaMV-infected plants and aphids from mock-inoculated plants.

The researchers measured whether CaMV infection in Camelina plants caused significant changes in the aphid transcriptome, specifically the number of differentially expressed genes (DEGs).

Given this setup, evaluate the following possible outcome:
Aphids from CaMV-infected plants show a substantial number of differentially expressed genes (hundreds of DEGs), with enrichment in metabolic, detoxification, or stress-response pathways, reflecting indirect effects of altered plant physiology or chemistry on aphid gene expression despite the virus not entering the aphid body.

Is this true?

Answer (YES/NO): NO